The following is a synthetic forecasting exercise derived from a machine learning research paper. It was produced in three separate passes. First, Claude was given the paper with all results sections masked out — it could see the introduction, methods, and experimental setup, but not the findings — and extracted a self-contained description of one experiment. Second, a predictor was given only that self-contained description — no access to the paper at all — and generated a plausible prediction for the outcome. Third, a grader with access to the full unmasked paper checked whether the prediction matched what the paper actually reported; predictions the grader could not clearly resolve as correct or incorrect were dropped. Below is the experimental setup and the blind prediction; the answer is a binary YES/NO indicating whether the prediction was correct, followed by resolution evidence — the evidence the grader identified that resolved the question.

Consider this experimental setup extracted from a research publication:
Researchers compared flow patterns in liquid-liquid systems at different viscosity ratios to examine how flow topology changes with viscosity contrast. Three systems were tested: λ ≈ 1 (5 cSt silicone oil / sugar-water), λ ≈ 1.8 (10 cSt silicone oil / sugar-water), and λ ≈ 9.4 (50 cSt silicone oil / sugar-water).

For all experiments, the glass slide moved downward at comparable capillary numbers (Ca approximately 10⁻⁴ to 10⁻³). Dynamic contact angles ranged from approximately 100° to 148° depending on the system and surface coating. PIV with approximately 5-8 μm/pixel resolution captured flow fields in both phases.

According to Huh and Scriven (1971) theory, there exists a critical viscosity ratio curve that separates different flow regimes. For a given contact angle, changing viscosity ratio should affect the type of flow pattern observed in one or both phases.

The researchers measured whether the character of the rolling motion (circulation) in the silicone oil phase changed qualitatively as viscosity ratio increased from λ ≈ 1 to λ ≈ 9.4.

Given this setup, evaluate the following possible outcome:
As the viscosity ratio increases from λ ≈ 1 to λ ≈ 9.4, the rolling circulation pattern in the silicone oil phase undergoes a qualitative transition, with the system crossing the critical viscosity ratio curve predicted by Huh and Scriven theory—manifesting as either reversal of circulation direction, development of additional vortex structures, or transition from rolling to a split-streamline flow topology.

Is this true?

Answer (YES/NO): NO